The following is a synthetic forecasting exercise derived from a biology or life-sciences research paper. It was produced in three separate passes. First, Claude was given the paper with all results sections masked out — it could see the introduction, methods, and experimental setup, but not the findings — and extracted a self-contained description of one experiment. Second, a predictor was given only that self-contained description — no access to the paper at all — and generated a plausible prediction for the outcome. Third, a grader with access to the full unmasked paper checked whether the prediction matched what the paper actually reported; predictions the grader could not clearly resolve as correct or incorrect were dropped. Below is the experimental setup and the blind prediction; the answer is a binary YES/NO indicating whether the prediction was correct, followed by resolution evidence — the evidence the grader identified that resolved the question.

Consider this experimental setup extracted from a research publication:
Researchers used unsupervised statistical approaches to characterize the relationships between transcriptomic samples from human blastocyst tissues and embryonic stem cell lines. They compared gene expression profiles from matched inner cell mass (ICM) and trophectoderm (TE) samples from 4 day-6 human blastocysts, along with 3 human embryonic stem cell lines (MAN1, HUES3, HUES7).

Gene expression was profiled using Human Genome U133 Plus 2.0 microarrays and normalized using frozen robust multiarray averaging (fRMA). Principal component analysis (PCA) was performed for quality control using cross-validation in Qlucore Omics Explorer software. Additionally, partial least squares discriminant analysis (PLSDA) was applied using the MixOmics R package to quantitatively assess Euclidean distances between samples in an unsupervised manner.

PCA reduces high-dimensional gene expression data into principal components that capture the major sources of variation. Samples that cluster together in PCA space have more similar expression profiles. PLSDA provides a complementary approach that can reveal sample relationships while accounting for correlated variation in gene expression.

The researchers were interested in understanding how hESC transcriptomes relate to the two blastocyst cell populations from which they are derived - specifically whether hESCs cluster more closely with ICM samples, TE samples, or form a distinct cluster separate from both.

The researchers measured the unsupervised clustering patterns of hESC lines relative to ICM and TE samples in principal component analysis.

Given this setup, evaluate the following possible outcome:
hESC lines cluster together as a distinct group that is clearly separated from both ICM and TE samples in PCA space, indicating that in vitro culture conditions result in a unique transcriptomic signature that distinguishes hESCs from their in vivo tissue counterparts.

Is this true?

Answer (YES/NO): NO